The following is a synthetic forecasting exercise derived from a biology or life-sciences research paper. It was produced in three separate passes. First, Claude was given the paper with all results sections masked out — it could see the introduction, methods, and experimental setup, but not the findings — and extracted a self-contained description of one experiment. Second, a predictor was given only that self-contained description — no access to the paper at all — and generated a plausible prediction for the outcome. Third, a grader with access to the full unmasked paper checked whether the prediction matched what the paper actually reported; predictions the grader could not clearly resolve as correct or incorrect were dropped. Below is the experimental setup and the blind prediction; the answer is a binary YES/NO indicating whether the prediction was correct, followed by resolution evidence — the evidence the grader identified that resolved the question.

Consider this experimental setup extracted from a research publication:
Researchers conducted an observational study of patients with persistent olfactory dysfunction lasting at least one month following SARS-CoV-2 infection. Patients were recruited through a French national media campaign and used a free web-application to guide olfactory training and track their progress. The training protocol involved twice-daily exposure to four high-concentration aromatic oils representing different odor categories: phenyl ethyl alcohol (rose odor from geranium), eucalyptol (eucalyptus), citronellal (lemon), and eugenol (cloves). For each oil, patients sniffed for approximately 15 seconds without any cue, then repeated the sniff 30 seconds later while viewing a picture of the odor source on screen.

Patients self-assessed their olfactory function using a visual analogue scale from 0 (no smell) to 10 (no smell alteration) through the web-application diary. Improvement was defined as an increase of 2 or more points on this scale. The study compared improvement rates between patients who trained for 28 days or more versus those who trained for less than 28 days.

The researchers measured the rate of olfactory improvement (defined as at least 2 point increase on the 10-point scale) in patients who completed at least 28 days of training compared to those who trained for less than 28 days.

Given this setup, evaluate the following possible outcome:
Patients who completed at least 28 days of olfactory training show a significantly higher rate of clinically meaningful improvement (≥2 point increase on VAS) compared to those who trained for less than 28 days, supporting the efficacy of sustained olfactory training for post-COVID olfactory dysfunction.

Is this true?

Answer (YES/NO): YES